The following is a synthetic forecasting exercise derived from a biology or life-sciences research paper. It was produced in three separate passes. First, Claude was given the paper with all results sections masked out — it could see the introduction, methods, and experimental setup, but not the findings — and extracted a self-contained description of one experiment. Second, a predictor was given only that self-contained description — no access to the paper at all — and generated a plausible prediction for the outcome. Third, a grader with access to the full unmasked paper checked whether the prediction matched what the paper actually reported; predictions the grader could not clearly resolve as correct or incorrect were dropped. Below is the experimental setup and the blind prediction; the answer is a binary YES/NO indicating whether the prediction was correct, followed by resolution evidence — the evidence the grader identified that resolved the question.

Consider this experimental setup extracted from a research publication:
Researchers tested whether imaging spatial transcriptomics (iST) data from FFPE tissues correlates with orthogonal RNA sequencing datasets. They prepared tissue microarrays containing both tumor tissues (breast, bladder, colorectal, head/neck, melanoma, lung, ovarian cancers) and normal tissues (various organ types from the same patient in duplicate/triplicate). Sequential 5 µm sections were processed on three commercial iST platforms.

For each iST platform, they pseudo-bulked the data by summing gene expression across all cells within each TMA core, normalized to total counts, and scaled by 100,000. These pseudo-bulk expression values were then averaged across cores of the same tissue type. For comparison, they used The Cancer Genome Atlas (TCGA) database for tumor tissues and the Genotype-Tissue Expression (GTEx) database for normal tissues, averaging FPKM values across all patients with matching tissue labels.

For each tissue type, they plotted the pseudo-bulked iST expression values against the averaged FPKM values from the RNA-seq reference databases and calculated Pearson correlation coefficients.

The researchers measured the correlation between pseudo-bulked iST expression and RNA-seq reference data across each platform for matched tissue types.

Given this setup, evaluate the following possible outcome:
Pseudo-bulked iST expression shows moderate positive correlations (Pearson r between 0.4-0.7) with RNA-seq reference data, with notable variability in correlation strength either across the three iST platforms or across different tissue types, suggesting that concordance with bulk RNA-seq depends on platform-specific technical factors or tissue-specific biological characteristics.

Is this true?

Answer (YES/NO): NO